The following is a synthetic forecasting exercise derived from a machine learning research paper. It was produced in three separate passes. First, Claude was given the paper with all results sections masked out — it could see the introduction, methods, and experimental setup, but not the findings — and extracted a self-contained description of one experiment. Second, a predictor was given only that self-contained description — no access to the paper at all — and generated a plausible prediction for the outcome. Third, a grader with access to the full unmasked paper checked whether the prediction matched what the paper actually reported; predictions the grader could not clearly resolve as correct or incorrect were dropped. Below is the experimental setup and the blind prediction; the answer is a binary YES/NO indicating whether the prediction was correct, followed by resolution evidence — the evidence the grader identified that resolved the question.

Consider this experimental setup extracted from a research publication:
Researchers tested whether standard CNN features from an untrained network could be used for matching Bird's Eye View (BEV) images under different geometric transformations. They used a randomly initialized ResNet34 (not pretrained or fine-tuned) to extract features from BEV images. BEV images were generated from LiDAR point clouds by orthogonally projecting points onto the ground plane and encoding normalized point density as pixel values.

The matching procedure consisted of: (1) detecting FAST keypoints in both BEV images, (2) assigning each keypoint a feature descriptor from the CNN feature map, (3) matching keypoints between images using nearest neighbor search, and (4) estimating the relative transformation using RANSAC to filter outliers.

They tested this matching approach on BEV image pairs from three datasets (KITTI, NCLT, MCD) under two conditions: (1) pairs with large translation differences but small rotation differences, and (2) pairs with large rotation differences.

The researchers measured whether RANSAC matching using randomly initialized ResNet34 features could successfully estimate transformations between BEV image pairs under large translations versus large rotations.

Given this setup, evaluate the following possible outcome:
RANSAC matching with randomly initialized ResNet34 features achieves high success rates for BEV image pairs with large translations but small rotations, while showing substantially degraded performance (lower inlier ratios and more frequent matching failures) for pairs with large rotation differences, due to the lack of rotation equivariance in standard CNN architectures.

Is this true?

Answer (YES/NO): YES